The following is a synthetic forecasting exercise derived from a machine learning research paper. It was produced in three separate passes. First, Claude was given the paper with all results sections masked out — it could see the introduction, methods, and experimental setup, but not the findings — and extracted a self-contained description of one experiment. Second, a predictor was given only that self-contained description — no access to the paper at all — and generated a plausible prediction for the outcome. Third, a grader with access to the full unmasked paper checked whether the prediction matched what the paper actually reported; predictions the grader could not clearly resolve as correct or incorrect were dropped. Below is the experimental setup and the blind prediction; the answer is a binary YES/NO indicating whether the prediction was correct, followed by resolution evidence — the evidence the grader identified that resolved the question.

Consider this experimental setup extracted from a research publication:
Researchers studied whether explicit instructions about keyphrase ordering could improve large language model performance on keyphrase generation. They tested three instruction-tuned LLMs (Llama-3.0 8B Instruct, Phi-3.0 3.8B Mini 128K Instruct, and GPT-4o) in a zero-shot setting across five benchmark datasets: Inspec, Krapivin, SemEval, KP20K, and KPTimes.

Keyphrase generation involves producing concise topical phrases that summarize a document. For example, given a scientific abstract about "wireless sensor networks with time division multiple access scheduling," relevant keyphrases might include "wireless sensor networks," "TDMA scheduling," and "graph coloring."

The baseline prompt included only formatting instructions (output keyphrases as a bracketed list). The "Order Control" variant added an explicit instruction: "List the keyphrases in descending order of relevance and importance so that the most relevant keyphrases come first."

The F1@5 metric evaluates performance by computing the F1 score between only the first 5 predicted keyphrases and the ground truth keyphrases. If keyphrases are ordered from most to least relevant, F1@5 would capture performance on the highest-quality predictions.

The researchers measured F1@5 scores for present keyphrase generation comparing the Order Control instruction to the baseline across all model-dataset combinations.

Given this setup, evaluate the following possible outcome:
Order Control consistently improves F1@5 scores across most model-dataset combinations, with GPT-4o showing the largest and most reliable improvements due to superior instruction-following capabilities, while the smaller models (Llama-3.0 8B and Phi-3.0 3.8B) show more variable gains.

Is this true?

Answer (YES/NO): NO